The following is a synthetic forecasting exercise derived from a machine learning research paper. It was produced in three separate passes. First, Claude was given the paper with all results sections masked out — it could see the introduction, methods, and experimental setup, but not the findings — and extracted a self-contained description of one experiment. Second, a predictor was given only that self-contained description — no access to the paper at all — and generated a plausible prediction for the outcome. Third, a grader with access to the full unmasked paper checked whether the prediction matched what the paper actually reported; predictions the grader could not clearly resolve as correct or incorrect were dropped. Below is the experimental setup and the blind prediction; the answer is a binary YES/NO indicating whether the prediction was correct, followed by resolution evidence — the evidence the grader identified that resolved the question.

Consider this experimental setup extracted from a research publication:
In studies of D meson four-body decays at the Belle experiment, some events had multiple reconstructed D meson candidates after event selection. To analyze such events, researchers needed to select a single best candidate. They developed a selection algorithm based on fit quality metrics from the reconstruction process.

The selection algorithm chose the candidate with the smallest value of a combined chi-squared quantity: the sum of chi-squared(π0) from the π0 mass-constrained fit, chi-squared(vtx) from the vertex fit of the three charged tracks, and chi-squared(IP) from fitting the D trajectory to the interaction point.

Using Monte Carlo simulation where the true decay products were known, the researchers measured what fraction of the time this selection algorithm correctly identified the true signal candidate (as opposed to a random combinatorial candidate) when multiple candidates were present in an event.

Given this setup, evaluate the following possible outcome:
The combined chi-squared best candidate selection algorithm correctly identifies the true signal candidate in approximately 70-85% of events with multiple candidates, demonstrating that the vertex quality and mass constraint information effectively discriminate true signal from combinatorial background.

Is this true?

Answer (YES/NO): NO